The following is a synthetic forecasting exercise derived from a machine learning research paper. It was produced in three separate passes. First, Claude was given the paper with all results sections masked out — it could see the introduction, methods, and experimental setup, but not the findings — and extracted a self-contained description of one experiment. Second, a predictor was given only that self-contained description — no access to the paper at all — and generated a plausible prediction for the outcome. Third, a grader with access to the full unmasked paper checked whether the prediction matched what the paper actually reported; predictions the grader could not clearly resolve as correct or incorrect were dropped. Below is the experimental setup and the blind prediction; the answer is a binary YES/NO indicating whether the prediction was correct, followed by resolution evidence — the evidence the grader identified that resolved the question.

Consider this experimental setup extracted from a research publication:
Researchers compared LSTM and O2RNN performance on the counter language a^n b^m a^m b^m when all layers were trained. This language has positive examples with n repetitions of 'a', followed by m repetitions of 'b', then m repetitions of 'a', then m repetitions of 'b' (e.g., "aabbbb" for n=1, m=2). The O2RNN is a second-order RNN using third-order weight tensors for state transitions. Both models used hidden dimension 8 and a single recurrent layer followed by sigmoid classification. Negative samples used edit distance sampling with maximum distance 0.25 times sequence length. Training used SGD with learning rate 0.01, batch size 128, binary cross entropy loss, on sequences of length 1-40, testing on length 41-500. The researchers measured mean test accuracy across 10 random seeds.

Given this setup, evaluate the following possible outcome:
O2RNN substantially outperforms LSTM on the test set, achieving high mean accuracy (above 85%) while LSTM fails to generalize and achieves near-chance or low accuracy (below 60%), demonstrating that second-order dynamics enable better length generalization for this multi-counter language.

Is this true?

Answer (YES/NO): NO